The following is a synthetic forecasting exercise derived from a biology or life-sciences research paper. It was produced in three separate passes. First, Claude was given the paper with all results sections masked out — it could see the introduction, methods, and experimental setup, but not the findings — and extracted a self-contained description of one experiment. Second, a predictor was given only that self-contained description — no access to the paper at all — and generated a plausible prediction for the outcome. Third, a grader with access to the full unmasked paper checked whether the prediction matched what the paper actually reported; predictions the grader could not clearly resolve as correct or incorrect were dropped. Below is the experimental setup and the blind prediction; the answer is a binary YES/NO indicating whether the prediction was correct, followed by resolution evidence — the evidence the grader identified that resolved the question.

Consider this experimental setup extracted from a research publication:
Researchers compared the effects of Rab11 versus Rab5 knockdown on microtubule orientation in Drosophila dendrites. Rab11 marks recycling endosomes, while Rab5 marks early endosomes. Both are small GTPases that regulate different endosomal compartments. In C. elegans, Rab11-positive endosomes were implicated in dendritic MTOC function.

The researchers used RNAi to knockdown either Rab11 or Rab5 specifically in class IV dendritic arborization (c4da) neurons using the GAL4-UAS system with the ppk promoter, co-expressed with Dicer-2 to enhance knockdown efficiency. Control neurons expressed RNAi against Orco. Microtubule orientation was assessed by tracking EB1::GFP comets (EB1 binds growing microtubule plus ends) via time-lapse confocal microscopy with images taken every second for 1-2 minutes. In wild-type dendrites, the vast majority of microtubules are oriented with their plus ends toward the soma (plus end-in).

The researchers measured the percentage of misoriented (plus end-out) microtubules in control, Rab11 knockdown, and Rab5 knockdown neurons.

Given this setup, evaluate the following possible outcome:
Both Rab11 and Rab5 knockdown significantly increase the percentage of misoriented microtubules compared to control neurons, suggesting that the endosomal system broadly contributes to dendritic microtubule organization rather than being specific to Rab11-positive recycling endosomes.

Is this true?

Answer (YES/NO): NO